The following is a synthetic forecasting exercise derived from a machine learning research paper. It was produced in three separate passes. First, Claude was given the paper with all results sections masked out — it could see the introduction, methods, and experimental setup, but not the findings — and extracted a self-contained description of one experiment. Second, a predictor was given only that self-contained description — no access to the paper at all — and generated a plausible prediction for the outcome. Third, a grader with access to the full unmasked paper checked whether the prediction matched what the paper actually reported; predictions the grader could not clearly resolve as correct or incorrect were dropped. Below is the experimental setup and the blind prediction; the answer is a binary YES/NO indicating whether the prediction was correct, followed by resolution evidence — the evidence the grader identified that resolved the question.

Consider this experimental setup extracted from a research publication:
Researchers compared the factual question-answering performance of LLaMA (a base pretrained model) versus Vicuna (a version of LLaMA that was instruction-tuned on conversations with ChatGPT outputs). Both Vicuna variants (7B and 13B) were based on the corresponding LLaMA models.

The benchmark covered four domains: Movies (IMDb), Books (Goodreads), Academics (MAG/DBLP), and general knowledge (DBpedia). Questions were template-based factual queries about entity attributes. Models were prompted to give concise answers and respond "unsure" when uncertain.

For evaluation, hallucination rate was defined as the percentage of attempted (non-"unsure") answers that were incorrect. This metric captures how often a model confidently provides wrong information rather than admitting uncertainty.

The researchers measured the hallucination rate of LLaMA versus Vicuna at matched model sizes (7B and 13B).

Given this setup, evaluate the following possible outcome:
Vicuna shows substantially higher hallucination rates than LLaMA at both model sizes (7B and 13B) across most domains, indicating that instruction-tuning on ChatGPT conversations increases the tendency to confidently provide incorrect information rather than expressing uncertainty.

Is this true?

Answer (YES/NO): NO